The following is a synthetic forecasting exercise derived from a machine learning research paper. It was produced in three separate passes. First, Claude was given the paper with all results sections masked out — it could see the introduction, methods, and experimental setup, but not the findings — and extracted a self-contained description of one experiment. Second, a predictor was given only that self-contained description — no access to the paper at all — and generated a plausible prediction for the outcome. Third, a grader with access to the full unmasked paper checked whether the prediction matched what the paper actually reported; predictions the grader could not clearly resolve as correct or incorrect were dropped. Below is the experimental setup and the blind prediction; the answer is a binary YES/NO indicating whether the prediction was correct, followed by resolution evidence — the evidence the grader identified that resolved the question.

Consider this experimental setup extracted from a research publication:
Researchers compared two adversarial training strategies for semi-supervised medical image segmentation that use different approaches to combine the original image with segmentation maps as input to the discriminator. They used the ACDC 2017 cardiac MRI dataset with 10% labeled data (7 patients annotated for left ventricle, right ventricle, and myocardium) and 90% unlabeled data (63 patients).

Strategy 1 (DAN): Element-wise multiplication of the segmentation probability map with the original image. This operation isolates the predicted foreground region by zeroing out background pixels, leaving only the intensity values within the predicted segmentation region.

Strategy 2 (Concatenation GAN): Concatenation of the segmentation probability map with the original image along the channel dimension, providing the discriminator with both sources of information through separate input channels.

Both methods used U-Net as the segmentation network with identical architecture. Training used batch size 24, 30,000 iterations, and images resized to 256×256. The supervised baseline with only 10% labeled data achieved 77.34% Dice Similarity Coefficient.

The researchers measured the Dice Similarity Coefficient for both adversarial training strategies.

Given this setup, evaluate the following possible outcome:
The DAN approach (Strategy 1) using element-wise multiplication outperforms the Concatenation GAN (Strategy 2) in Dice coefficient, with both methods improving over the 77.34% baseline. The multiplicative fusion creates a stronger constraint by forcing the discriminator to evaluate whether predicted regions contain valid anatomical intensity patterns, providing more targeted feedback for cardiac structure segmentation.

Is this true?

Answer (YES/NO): NO